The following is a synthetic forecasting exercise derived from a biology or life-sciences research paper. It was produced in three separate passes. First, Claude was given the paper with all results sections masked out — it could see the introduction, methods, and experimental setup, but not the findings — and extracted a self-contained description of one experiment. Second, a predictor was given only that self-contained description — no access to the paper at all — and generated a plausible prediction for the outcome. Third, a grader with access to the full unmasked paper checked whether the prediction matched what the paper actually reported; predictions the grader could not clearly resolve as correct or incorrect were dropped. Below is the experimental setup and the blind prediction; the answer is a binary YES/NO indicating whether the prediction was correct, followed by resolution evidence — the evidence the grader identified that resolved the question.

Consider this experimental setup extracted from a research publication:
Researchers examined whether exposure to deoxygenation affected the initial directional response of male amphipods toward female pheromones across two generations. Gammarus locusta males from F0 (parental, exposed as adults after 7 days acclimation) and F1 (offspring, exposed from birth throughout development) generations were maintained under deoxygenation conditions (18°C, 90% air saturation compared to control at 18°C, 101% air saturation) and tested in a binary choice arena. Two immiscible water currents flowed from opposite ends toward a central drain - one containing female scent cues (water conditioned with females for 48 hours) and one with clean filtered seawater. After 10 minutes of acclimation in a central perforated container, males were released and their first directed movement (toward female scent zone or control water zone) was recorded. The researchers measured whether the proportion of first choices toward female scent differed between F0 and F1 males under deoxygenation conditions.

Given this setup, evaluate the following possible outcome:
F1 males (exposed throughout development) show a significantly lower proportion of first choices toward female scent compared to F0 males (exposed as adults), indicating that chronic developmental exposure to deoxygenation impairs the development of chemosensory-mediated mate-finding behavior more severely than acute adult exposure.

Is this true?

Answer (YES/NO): NO